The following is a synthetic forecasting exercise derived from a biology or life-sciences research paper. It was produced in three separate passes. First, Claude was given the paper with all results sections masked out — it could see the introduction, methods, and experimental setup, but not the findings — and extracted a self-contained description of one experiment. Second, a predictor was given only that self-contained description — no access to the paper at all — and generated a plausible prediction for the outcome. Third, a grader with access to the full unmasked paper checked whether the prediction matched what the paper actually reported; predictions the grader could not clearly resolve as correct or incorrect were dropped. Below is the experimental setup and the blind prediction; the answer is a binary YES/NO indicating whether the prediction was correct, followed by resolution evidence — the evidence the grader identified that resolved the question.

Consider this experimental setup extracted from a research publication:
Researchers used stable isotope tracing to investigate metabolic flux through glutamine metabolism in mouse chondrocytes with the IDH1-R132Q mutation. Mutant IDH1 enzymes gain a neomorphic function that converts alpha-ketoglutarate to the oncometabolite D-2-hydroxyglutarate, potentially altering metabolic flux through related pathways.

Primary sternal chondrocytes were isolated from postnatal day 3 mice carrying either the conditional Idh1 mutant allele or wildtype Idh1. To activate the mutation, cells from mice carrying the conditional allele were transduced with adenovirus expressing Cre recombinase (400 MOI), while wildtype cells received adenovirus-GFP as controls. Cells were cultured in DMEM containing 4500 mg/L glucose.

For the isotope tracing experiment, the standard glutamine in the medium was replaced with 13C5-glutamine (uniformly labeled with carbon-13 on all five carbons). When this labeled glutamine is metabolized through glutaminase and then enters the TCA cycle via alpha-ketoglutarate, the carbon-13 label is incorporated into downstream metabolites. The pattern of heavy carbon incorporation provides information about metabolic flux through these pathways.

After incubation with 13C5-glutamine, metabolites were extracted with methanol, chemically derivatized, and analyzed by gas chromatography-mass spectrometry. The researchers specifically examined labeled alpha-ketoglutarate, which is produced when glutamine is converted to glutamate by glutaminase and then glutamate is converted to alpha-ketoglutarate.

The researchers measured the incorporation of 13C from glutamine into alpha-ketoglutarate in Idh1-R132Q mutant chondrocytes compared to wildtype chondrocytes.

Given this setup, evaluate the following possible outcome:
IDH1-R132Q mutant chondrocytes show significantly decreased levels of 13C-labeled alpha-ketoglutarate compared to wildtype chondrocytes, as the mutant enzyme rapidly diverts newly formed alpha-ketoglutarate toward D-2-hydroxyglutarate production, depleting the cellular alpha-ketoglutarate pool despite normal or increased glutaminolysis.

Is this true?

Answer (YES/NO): NO